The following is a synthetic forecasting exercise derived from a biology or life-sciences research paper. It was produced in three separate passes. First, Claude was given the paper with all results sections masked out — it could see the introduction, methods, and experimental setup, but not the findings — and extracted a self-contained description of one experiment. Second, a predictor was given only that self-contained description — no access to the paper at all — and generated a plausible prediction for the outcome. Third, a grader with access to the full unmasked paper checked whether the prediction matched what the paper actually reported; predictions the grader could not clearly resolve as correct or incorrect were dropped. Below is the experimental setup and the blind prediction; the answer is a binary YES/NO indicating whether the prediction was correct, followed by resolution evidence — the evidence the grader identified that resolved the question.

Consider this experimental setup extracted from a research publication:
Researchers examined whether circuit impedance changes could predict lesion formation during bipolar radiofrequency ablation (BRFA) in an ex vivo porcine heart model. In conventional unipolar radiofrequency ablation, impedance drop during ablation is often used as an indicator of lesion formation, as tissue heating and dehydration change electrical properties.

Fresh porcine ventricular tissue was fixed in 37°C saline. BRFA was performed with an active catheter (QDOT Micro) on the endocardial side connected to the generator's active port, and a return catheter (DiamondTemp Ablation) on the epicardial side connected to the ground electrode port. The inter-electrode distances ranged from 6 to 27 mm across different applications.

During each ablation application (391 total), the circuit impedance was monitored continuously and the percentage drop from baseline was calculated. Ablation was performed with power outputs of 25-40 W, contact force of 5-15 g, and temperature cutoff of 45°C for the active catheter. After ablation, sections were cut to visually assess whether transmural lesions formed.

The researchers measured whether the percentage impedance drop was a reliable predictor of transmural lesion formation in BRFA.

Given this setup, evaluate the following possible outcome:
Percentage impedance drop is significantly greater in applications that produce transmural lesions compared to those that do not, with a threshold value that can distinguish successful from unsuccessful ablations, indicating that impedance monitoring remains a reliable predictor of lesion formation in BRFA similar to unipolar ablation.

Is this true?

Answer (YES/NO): NO